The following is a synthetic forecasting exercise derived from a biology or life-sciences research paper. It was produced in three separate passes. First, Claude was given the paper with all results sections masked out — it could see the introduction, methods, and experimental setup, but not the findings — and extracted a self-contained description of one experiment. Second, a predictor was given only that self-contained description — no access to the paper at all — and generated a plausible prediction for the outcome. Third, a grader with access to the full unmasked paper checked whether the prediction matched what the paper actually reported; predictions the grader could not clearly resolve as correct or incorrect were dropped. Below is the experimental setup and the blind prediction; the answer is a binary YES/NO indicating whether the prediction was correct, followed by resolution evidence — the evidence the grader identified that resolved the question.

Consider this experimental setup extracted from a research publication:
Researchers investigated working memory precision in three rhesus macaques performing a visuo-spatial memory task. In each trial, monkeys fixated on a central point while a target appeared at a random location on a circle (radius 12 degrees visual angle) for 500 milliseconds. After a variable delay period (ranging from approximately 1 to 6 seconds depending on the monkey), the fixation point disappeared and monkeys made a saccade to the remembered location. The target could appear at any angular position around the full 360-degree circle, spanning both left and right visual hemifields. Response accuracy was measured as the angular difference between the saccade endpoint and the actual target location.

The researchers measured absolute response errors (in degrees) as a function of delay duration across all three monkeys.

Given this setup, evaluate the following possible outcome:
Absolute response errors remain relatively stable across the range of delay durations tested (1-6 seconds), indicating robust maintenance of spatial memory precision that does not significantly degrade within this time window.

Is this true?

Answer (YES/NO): NO